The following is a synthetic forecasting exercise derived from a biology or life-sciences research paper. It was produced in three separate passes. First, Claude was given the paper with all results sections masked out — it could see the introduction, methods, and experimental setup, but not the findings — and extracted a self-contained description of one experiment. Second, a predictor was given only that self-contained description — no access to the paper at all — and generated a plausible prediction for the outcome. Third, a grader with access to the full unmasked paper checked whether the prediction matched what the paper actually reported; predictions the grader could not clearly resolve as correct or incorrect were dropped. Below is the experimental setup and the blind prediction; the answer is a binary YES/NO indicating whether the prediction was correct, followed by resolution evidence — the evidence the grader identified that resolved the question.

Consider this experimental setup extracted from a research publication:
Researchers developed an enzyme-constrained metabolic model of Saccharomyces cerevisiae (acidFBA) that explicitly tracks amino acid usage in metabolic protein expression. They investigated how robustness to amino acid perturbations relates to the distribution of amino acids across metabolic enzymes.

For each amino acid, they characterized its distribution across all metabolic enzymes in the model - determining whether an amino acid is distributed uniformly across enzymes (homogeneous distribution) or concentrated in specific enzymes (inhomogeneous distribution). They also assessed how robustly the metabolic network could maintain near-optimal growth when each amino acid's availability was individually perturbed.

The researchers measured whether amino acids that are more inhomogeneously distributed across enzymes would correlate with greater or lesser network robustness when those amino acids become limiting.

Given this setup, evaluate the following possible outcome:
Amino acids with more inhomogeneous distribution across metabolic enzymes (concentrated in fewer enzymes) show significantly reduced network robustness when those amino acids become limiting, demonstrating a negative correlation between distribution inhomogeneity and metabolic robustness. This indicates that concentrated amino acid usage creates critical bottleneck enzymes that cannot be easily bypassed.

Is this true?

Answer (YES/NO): NO